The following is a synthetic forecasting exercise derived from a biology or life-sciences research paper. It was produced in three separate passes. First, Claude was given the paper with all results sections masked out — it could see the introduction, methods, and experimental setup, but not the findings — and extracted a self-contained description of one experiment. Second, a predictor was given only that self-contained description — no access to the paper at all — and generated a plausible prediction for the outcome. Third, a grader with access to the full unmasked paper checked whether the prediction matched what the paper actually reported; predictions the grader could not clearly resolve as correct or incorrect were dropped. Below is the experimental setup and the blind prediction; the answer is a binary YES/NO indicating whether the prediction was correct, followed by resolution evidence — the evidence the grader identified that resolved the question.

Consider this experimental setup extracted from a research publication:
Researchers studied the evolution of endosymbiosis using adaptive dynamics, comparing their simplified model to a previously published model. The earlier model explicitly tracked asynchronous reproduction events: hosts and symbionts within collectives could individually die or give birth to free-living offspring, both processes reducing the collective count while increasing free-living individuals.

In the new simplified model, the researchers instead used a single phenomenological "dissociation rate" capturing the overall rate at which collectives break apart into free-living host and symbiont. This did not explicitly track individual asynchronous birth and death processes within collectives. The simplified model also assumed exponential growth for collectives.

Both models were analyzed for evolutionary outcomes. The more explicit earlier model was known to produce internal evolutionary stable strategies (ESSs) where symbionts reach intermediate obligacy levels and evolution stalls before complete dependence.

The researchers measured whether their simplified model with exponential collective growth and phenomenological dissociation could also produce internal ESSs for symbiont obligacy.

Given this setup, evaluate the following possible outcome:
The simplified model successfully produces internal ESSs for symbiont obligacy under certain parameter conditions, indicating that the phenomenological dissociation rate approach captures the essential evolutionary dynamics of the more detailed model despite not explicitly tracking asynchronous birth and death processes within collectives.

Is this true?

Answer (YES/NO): NO